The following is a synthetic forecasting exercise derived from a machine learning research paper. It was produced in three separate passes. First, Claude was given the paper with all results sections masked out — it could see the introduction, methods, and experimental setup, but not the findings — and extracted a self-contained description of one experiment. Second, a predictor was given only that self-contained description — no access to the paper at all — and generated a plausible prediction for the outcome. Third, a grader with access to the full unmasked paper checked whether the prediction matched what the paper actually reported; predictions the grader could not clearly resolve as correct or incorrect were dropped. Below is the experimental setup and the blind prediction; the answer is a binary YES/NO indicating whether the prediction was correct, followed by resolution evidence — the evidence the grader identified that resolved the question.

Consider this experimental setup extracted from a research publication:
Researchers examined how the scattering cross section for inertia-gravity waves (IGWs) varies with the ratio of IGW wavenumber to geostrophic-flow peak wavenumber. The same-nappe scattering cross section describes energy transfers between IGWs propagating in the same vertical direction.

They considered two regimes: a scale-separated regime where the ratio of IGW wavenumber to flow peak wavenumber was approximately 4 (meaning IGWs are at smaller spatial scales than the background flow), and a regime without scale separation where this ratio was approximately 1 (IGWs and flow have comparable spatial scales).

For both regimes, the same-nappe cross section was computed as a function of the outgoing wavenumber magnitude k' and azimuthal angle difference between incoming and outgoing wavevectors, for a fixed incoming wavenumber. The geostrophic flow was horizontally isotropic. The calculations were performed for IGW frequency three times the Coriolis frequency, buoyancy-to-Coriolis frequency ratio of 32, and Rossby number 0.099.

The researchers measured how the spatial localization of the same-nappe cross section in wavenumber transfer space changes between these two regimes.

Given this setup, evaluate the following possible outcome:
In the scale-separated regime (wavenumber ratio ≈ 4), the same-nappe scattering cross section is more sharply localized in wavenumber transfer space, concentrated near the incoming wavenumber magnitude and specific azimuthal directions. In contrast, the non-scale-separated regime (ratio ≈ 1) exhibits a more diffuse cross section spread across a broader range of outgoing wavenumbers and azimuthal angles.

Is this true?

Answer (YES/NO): YES